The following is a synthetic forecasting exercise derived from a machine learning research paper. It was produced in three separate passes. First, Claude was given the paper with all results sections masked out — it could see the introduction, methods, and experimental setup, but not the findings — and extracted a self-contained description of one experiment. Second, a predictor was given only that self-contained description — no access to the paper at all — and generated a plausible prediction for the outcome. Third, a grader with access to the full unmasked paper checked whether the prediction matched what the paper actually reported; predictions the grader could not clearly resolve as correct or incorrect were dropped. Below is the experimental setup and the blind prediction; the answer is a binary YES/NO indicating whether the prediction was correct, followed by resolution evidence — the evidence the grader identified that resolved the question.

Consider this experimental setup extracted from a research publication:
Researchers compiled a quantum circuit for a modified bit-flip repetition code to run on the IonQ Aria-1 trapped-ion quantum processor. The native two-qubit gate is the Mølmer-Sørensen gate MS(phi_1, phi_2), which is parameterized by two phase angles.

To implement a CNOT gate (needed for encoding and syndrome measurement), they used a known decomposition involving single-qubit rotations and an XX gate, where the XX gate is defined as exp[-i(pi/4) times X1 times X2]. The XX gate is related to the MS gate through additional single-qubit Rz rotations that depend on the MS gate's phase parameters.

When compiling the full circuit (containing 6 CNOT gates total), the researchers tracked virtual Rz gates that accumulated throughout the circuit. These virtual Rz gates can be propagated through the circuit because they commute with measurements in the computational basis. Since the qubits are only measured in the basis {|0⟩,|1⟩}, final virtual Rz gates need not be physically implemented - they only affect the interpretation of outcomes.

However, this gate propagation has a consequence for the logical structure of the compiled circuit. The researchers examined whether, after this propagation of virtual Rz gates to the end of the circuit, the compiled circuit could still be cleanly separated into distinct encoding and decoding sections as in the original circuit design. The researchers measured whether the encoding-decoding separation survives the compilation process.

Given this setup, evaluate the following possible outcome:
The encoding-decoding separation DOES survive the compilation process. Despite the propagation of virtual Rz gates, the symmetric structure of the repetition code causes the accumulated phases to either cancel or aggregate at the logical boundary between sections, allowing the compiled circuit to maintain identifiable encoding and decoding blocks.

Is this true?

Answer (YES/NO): NO